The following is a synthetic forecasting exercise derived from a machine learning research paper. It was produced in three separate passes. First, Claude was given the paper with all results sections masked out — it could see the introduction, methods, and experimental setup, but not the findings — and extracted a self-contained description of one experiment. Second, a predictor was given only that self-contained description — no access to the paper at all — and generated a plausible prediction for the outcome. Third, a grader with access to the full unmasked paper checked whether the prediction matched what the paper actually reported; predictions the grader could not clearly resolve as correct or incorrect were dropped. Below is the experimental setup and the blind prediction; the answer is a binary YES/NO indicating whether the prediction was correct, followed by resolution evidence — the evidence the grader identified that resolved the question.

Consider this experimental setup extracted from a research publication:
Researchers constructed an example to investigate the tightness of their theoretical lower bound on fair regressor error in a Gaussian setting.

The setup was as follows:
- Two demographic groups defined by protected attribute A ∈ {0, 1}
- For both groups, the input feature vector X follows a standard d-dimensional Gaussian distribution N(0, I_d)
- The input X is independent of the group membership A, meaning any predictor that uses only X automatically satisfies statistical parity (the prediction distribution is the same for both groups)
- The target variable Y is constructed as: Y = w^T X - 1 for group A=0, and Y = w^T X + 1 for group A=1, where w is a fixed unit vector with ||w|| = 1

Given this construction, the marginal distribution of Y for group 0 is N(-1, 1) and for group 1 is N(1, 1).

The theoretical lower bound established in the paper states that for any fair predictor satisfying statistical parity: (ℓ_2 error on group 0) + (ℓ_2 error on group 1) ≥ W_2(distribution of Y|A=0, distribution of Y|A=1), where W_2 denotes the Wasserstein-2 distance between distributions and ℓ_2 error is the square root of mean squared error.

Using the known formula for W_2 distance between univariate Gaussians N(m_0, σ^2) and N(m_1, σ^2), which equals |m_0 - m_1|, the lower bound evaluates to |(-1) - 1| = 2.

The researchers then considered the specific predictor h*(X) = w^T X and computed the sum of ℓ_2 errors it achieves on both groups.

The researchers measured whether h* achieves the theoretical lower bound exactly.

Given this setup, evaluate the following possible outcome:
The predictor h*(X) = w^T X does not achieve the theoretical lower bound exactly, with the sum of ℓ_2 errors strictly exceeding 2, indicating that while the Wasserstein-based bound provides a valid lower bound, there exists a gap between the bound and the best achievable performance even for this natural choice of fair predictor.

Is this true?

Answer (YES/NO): NO